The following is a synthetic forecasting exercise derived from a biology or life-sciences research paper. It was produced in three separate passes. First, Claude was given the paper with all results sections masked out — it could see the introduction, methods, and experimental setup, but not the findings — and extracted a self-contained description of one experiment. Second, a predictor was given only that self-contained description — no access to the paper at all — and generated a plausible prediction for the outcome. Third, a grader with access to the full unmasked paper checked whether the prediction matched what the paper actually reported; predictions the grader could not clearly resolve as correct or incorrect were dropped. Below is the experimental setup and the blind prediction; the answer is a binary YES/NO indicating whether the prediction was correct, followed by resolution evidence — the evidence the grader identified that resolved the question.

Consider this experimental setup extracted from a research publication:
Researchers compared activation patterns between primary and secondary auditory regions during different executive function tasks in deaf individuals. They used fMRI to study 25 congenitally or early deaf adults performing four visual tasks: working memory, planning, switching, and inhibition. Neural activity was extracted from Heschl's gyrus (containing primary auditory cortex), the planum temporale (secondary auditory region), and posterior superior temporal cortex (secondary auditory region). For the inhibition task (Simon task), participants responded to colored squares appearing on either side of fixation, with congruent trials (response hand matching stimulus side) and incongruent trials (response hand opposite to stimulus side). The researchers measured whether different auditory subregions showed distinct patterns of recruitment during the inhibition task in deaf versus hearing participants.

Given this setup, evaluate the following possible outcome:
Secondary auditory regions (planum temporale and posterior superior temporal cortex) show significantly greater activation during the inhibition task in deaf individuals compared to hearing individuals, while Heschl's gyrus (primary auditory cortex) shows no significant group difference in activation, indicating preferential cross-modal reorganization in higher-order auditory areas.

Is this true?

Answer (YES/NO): NO